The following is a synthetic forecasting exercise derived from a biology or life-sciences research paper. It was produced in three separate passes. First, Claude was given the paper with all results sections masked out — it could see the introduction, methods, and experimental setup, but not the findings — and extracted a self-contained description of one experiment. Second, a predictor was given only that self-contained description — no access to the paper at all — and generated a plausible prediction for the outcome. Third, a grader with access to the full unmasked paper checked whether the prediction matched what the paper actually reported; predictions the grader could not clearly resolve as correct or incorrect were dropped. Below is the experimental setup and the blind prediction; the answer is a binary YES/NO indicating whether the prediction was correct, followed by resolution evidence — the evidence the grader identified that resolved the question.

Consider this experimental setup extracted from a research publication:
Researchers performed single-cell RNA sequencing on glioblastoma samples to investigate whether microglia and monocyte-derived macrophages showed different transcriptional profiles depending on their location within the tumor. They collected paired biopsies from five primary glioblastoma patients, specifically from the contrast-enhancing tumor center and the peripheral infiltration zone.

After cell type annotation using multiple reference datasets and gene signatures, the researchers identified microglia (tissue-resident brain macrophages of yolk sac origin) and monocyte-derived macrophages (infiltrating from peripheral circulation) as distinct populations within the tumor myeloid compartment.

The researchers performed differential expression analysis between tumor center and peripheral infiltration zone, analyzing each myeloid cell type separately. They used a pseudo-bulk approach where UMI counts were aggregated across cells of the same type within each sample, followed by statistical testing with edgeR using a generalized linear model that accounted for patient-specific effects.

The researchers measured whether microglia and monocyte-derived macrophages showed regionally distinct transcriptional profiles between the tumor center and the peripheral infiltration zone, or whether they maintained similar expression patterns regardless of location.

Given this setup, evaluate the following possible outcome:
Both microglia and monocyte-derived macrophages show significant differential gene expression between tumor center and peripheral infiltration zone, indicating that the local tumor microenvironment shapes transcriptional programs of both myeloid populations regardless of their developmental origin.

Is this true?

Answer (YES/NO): YES